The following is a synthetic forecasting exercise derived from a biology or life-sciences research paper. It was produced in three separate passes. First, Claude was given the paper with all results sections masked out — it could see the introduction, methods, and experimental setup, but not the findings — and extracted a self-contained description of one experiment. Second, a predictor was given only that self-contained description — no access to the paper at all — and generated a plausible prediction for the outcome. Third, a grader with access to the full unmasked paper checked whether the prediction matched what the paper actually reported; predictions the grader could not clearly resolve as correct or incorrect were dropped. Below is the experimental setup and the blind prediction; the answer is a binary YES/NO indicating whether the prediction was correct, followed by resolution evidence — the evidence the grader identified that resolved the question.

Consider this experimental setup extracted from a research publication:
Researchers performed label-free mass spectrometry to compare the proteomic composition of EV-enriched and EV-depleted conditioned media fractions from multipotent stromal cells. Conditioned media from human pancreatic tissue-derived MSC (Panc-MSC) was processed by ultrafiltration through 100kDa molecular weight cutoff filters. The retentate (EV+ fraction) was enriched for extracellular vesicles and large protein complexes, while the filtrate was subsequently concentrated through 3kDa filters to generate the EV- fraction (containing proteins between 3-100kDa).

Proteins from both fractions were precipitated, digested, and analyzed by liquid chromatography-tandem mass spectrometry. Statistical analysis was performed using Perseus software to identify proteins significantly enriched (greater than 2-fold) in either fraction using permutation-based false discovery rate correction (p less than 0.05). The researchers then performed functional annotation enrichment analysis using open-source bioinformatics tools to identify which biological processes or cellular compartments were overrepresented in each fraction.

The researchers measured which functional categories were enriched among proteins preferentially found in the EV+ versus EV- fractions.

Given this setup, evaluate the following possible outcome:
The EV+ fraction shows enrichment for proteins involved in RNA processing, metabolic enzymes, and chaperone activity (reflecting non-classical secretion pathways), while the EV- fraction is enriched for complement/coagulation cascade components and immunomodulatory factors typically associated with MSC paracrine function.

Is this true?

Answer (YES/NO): NO